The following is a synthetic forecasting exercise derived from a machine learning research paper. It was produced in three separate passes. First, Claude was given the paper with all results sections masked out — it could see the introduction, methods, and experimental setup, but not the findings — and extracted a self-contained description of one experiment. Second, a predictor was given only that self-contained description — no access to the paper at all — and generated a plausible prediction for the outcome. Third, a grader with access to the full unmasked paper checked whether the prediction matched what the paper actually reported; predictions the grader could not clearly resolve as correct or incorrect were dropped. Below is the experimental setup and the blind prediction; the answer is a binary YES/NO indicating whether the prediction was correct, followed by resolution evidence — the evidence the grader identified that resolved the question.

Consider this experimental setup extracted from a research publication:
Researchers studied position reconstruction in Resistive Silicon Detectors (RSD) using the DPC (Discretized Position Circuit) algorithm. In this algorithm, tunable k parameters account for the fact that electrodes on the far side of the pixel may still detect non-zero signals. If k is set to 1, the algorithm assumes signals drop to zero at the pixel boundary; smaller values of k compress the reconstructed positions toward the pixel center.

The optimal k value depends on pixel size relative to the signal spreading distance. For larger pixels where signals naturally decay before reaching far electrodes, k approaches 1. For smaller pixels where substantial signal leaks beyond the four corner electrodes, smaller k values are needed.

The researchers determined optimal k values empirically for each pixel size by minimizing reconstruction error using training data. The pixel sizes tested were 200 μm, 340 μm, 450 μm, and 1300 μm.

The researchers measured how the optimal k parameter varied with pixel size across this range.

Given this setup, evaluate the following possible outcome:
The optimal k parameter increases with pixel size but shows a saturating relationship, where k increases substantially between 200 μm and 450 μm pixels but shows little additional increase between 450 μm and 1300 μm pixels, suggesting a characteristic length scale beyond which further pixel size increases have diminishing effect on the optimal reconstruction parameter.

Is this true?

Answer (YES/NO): NO